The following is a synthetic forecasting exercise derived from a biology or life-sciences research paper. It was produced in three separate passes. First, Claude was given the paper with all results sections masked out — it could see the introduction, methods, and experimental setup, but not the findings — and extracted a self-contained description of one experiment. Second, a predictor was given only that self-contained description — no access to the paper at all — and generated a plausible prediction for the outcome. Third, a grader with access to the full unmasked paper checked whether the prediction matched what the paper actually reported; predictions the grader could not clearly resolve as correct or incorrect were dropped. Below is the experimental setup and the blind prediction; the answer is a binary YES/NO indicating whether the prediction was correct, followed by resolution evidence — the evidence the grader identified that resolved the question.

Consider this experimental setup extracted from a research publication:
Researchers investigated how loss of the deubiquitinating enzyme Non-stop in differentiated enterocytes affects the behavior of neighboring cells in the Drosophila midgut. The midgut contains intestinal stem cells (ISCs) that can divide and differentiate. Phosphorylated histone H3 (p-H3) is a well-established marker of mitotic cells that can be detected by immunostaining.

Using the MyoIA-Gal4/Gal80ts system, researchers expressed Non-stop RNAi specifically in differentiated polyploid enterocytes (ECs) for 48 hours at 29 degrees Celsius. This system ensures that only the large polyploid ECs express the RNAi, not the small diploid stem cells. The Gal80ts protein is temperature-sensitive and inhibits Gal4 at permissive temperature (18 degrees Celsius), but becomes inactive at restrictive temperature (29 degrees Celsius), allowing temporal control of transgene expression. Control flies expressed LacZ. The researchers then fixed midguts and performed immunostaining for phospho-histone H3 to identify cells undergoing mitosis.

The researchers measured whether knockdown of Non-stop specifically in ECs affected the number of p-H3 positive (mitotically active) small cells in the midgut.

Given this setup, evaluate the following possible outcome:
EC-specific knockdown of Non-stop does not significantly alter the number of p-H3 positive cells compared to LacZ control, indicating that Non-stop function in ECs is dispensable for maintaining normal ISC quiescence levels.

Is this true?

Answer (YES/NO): NO